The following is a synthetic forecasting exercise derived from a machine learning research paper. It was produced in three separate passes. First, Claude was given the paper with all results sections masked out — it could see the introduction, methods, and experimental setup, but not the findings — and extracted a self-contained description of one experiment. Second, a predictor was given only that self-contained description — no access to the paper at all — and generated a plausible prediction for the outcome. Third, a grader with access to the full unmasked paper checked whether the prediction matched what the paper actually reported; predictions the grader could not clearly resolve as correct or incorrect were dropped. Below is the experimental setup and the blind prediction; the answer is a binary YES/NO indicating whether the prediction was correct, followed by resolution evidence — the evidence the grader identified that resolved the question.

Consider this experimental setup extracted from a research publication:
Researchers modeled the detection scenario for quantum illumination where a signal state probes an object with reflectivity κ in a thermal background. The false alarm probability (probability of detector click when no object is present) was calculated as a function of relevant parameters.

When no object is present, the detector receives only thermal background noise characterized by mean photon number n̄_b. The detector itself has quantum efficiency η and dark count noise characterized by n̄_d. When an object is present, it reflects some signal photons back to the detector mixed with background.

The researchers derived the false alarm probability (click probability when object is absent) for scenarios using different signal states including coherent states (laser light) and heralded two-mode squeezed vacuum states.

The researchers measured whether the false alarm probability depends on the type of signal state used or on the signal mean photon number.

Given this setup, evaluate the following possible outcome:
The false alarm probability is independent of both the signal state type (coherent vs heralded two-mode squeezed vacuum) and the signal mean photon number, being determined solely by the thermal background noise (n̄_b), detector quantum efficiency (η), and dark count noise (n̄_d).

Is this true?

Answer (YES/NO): YES